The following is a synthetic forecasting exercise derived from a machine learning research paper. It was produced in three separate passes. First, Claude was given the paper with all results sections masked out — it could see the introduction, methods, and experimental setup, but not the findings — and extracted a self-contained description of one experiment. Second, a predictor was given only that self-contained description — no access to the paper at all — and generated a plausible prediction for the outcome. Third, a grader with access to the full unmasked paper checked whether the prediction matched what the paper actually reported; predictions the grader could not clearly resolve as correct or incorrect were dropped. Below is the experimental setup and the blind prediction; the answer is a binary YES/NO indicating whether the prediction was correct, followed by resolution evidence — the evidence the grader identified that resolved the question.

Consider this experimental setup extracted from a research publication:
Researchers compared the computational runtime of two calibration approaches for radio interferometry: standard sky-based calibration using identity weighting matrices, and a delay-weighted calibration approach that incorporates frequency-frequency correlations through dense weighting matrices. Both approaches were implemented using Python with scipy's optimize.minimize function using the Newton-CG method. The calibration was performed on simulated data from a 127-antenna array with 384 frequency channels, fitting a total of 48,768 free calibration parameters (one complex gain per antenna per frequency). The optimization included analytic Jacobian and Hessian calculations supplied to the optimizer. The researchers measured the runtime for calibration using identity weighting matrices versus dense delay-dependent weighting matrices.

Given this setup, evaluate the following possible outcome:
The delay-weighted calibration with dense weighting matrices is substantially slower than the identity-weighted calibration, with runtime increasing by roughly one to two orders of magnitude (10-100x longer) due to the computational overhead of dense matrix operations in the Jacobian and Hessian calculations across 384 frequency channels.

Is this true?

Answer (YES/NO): NO